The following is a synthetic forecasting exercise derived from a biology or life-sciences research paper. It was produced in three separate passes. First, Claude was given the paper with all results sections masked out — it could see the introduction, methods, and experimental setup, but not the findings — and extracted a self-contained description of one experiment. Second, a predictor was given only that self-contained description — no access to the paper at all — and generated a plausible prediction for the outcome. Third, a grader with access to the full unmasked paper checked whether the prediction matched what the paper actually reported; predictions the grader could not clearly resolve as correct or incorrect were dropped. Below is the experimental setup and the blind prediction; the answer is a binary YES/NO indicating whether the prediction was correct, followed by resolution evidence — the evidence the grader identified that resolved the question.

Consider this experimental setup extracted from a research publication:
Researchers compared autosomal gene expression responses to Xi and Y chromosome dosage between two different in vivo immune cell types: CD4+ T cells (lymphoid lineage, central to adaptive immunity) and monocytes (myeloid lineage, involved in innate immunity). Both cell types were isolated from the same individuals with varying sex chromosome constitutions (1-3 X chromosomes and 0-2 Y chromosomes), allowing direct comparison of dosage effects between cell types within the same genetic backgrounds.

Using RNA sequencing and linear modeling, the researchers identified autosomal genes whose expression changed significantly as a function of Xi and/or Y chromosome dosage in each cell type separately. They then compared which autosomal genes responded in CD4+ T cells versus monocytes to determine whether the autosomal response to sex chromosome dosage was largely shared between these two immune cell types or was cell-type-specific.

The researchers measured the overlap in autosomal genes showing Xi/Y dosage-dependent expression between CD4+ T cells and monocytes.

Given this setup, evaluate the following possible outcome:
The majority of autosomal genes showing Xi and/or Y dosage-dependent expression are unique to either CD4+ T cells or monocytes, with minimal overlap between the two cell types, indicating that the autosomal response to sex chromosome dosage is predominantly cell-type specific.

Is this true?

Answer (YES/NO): YES